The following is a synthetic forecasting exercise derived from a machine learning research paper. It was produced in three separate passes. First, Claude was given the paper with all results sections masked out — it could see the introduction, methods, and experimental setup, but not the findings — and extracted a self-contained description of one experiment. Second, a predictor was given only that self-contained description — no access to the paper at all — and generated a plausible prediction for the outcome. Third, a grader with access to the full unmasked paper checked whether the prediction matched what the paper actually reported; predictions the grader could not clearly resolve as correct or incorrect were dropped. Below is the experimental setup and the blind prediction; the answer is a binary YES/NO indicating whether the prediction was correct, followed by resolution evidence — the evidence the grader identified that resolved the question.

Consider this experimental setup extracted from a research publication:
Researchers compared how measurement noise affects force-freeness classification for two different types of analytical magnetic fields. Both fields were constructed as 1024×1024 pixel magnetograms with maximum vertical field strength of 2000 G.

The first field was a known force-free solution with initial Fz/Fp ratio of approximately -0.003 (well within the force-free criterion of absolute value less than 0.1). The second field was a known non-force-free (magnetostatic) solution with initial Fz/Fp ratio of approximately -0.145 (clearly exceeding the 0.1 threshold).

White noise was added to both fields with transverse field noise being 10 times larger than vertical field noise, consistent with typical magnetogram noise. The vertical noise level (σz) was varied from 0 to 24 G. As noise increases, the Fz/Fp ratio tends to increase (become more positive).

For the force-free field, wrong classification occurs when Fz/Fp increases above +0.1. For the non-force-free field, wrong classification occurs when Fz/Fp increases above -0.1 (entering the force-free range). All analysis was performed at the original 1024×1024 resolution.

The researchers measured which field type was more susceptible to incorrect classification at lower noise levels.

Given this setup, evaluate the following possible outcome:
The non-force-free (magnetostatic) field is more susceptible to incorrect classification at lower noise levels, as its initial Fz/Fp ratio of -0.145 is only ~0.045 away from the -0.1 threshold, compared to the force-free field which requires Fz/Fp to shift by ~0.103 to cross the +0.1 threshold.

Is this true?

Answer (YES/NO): NO